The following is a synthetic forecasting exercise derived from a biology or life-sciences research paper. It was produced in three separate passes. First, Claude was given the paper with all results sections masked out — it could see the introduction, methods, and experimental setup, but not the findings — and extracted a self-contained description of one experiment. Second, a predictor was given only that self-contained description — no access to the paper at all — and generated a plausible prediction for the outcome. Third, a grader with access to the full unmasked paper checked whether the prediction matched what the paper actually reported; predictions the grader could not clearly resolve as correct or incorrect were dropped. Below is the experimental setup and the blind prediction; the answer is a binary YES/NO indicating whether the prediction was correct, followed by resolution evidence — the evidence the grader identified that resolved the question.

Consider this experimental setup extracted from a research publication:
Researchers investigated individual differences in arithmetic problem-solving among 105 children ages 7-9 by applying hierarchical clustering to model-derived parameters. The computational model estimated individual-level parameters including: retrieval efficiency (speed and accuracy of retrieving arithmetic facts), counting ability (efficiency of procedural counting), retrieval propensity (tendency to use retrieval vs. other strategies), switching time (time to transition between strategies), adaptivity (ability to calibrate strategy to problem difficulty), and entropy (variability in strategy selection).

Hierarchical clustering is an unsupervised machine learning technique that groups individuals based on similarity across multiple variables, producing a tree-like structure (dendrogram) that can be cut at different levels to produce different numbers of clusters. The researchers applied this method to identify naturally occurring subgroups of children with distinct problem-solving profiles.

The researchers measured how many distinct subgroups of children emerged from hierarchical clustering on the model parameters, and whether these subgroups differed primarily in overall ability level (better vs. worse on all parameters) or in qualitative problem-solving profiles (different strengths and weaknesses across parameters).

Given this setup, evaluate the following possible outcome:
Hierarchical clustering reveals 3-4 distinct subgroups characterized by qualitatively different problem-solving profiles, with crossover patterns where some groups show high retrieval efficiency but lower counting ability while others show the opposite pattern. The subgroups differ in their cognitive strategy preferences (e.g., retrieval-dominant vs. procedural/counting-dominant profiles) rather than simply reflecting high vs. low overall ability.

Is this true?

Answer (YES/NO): NO